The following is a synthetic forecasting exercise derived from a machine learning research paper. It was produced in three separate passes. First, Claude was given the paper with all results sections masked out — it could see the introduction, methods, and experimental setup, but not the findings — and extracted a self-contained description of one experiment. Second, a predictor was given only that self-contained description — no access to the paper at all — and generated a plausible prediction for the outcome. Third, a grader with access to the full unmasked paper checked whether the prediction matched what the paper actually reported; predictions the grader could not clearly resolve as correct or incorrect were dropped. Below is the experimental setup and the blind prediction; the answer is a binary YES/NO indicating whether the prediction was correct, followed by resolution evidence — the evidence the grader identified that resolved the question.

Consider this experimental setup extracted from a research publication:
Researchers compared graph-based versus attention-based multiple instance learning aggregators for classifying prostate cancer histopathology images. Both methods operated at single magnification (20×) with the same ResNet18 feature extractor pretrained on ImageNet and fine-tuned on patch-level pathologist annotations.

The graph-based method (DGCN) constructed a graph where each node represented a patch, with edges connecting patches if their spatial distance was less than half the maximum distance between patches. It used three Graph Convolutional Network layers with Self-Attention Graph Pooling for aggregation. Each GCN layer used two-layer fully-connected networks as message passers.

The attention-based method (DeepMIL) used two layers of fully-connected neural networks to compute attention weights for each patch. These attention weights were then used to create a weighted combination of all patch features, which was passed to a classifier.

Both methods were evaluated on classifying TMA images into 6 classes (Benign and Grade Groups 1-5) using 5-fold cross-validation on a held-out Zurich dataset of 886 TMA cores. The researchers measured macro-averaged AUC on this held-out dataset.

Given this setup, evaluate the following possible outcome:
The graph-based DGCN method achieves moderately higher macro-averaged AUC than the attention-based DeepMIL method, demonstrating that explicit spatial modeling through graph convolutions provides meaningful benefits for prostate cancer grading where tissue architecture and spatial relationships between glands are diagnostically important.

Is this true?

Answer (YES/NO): NO